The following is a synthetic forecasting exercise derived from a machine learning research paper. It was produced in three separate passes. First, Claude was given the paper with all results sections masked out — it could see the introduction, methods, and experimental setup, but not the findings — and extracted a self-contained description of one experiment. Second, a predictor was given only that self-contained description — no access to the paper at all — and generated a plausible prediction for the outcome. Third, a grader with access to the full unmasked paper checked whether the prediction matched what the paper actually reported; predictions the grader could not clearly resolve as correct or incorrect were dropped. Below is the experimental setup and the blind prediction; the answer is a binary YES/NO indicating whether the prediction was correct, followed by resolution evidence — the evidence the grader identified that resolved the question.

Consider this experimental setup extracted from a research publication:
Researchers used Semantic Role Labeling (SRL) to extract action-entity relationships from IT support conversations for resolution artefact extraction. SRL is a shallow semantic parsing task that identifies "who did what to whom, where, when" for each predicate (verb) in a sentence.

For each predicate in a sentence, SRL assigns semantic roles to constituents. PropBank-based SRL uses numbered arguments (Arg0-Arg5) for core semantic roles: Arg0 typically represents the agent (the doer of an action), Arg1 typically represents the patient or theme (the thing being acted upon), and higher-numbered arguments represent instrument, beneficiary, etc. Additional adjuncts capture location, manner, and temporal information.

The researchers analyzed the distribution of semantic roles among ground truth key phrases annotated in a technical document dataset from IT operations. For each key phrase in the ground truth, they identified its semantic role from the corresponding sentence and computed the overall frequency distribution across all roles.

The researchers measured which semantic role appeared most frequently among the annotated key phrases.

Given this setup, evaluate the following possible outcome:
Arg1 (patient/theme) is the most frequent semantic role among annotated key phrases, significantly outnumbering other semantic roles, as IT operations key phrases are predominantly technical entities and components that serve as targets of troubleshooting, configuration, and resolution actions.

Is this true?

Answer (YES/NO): YES